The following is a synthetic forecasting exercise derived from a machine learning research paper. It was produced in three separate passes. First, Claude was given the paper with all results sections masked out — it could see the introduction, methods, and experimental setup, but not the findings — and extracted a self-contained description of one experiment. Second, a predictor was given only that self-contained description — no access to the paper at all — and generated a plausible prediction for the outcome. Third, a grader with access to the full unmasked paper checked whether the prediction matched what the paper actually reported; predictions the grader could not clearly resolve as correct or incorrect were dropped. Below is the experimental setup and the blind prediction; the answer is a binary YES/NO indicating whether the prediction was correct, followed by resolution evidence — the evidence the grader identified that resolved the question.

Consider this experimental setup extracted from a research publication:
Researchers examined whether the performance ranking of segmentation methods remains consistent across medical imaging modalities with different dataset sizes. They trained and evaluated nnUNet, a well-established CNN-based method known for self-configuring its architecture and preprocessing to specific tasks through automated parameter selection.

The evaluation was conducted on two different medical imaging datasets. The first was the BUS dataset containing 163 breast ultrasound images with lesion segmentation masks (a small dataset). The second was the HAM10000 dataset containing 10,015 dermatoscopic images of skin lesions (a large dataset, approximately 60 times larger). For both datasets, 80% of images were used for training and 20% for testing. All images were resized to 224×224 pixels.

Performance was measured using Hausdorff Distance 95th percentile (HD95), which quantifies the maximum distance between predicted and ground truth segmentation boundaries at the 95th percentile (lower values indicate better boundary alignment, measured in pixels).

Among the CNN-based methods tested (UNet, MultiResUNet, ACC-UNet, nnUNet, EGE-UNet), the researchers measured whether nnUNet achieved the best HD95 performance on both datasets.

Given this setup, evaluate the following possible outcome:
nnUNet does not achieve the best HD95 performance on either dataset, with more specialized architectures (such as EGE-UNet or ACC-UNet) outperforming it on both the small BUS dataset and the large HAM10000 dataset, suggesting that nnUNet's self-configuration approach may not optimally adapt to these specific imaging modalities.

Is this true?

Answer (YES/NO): NO